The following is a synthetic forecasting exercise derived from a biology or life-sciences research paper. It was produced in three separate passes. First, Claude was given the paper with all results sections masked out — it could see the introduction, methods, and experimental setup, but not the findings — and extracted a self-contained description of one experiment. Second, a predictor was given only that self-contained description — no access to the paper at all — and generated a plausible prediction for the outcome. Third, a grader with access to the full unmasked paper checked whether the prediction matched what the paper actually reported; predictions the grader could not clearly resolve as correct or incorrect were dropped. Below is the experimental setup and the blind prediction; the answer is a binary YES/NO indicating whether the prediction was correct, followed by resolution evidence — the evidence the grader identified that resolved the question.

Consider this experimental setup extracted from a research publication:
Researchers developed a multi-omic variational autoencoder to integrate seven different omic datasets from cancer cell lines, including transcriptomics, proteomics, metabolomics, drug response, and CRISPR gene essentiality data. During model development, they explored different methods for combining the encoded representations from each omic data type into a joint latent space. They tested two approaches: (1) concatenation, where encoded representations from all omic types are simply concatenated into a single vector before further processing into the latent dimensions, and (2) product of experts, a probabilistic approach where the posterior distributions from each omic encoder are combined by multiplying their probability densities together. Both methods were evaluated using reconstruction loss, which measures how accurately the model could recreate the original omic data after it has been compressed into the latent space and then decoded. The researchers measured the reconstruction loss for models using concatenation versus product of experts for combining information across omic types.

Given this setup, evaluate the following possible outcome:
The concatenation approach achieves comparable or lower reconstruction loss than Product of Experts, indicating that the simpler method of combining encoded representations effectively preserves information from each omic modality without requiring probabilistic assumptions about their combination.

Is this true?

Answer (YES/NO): YES